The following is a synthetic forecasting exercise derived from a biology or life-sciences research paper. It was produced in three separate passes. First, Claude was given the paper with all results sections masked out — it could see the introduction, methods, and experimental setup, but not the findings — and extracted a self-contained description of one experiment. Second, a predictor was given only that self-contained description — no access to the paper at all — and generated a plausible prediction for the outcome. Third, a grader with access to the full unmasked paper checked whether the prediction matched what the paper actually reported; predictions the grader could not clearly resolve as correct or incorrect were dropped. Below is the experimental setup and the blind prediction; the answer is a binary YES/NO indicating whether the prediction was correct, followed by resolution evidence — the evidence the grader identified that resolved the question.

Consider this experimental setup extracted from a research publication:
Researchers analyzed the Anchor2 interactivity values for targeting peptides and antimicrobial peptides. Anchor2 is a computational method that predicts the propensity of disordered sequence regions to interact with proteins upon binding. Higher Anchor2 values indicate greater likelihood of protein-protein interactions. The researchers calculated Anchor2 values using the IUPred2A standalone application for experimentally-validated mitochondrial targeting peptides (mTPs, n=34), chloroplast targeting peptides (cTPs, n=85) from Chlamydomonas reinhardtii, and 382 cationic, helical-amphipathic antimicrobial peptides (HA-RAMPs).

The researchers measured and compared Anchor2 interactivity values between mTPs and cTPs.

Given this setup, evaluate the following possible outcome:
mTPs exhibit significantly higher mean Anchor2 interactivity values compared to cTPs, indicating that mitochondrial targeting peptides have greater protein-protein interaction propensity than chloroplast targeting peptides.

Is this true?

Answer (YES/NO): NO